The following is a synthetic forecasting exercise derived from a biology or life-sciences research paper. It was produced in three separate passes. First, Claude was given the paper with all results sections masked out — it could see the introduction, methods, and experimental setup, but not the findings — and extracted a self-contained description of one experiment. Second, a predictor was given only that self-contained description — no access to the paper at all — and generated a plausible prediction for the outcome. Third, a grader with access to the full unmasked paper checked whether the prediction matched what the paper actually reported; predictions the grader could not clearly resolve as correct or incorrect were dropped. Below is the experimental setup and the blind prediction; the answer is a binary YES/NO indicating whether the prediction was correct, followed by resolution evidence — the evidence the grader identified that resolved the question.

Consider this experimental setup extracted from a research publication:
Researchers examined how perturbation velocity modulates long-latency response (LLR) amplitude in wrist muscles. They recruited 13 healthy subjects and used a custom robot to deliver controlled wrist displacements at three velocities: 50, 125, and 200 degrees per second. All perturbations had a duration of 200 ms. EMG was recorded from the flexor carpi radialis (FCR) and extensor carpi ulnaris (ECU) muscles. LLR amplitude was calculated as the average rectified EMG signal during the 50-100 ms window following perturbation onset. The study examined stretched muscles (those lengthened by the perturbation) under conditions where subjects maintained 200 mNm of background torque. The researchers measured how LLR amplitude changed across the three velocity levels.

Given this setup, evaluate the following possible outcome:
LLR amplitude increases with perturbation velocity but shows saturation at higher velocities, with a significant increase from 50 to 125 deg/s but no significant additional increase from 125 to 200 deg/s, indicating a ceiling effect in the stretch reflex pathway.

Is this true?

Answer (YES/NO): NO